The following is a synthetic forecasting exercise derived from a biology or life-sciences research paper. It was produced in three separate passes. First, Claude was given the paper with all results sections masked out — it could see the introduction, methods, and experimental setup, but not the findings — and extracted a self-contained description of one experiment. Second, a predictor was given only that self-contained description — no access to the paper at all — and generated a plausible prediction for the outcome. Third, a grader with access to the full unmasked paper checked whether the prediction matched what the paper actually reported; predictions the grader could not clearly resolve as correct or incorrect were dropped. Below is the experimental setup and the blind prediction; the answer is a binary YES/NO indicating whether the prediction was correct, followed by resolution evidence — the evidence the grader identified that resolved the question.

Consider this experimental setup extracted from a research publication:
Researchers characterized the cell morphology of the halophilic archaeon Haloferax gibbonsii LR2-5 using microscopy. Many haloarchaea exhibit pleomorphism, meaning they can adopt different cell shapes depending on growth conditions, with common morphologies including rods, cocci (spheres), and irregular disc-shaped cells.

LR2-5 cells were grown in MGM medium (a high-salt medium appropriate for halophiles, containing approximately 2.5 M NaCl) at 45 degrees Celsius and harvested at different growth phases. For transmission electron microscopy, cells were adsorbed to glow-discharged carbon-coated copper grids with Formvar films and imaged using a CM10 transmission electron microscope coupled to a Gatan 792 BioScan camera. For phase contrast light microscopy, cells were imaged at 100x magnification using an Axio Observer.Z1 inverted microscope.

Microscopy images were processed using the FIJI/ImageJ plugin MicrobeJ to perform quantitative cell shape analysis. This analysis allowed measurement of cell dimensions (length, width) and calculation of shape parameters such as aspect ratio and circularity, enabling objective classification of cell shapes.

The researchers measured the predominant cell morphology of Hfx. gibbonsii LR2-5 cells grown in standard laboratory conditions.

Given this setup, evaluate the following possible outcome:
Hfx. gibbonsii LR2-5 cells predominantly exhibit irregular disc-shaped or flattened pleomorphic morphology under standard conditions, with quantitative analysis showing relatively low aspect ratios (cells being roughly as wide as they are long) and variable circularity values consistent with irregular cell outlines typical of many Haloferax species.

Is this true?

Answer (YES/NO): NO